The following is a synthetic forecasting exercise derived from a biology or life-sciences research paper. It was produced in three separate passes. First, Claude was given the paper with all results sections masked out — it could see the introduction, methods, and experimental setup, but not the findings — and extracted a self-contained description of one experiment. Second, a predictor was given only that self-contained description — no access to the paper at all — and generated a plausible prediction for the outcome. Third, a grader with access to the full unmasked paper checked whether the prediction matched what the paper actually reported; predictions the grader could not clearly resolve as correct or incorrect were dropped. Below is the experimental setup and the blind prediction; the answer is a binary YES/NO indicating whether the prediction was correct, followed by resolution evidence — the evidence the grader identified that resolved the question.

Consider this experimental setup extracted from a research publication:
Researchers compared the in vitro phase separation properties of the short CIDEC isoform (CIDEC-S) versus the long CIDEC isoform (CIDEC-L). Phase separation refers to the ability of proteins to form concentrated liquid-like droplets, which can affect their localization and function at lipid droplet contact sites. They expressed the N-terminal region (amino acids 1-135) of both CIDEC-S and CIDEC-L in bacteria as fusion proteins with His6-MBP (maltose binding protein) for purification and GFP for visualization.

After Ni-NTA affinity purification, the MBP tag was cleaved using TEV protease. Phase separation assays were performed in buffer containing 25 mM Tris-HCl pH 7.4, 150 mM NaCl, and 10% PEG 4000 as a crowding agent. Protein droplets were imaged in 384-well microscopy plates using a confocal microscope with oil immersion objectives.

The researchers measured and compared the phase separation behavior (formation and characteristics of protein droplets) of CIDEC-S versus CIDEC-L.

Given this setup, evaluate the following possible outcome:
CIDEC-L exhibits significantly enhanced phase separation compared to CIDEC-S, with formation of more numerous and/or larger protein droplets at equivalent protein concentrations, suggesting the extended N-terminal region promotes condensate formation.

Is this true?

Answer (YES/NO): NO